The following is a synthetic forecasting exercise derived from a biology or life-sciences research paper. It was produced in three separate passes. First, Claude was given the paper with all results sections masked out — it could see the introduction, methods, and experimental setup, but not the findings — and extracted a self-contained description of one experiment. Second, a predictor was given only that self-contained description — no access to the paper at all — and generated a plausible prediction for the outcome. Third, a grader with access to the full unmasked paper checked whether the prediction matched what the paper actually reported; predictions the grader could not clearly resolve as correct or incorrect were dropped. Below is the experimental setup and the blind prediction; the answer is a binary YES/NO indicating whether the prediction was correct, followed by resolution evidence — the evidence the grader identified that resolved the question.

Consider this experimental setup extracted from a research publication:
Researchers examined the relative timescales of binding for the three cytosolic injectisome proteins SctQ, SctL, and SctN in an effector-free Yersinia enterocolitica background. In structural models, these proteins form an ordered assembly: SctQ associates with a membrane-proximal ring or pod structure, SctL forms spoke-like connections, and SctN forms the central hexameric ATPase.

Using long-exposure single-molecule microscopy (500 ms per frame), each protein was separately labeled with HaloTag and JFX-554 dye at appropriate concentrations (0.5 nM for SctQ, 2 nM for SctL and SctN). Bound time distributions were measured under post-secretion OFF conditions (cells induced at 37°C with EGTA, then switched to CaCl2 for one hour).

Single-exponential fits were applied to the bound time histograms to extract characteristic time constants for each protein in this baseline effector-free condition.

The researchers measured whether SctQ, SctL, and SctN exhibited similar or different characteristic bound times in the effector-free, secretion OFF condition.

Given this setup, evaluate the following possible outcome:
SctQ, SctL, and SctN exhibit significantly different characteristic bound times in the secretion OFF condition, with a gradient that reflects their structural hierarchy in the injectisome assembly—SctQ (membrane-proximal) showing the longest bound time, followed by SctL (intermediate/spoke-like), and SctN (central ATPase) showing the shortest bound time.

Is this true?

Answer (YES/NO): NO